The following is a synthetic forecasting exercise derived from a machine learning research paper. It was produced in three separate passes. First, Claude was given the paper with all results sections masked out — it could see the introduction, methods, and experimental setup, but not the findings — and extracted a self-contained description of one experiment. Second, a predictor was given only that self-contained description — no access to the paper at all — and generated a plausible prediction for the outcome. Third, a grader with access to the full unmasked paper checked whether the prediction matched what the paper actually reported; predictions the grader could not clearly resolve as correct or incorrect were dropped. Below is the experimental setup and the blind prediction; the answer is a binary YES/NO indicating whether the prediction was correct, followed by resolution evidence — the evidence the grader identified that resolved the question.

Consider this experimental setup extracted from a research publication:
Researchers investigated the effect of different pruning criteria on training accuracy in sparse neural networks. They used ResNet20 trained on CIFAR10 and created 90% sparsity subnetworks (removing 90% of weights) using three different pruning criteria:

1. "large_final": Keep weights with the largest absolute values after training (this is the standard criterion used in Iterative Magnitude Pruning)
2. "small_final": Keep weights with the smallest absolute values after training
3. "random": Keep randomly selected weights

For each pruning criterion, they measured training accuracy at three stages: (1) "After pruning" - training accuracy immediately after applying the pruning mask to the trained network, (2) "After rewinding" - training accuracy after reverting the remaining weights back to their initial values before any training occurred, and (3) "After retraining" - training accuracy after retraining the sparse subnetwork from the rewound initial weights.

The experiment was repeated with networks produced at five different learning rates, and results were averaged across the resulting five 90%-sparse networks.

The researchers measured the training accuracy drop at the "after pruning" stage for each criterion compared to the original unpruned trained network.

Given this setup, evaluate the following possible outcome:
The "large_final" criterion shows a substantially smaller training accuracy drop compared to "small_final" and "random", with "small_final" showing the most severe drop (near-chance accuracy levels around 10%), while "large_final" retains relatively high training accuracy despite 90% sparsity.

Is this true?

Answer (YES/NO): YES